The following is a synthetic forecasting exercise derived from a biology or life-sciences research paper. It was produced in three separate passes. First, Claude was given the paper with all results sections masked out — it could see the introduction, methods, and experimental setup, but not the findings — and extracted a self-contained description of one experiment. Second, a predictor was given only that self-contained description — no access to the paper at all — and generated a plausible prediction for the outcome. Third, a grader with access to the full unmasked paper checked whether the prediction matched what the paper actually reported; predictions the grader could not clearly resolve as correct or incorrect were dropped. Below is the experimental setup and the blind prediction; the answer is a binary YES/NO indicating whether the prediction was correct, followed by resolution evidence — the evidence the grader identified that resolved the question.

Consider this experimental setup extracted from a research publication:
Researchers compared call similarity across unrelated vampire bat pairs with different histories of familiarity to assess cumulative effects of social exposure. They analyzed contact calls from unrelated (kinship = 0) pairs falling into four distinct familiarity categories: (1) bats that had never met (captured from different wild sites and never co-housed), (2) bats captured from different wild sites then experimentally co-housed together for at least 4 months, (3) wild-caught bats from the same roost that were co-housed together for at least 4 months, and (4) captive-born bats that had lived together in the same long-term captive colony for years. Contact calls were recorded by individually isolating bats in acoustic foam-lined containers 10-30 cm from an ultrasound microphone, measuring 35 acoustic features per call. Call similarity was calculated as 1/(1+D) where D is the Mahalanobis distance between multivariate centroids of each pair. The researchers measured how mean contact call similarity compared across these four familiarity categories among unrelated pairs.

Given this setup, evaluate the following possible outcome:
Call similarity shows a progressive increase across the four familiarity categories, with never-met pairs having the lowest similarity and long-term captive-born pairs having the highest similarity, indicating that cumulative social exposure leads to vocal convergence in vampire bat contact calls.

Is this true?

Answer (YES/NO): YES